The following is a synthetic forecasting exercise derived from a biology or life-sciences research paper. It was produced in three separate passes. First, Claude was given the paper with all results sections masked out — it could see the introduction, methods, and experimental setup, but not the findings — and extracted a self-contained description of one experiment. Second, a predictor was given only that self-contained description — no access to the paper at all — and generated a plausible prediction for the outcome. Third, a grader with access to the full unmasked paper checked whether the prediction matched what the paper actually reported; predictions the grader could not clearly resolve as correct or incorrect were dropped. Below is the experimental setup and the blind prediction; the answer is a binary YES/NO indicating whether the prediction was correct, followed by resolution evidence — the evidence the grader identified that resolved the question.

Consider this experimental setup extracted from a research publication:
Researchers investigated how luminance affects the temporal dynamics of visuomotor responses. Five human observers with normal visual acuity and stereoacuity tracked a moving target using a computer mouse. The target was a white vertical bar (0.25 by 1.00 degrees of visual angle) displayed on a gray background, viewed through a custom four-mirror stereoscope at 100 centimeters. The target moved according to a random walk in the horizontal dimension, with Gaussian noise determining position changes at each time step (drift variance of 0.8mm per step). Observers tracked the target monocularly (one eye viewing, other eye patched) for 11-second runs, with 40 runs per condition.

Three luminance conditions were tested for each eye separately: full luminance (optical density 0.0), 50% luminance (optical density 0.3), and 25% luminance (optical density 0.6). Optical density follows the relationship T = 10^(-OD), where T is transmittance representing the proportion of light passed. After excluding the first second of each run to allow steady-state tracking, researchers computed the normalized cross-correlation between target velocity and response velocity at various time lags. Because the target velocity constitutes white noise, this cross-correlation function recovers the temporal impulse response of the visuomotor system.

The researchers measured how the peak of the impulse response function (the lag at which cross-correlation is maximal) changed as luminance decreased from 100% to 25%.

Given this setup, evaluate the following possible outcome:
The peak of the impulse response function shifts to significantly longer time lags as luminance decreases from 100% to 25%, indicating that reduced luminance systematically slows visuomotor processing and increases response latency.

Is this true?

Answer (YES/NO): YES